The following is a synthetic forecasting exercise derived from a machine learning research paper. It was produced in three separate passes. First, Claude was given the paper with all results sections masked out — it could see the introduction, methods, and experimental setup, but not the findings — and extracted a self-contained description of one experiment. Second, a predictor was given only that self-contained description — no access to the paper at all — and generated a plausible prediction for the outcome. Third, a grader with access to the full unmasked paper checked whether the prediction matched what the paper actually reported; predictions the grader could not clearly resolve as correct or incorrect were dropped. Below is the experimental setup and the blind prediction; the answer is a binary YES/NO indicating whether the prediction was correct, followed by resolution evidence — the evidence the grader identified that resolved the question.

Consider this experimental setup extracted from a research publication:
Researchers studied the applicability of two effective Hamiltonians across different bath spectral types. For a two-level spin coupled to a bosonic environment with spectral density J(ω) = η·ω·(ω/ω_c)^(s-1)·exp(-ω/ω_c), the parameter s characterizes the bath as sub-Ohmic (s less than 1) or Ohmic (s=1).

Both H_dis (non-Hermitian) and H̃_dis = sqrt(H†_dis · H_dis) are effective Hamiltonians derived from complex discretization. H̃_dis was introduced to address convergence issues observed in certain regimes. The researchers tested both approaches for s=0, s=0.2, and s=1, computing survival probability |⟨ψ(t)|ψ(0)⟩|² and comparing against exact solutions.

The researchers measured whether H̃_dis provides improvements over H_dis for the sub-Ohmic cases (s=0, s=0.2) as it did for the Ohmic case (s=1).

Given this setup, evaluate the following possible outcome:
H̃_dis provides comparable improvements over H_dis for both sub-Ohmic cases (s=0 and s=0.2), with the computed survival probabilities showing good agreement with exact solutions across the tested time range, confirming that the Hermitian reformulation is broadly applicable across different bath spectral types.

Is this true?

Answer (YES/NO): NO